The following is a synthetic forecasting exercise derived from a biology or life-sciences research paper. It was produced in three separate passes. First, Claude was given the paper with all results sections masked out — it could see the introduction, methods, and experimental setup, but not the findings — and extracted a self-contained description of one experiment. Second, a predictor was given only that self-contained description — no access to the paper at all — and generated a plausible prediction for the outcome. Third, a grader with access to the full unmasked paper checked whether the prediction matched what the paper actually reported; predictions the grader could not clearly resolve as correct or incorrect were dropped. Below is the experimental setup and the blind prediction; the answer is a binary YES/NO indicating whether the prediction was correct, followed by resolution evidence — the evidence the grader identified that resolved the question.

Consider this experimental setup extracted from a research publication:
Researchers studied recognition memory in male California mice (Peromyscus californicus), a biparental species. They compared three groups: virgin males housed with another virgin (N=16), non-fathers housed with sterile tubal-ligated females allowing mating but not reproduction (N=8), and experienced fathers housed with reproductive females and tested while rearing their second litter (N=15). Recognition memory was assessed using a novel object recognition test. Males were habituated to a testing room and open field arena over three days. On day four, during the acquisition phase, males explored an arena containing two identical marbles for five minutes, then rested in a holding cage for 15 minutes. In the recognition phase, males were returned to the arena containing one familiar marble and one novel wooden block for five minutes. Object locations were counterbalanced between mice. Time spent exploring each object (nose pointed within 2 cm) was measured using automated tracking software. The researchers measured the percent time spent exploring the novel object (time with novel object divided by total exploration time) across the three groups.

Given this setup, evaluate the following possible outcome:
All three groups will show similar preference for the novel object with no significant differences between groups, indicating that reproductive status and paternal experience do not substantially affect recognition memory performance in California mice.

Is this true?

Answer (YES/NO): NO